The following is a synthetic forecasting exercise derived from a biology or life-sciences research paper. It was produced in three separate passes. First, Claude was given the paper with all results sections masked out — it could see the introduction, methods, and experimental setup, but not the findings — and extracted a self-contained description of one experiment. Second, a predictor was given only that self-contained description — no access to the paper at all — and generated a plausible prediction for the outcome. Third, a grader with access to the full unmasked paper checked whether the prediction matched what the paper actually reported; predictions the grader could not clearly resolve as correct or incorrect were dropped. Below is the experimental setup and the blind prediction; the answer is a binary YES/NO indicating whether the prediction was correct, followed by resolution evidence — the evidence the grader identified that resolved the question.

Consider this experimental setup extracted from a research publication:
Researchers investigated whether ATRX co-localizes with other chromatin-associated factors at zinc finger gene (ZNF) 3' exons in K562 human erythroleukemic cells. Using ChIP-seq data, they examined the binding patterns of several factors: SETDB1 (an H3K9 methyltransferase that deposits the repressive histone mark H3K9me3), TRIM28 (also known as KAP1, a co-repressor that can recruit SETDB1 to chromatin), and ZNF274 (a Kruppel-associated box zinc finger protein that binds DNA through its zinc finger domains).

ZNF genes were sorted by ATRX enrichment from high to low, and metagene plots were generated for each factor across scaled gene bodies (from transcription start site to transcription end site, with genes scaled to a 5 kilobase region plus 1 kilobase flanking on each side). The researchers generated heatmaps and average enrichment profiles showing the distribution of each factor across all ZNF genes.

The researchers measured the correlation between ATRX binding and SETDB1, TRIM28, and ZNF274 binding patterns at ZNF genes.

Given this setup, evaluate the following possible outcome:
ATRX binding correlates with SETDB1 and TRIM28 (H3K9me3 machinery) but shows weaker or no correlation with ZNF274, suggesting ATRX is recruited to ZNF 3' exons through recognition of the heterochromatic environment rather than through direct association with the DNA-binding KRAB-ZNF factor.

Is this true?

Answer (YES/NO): NO